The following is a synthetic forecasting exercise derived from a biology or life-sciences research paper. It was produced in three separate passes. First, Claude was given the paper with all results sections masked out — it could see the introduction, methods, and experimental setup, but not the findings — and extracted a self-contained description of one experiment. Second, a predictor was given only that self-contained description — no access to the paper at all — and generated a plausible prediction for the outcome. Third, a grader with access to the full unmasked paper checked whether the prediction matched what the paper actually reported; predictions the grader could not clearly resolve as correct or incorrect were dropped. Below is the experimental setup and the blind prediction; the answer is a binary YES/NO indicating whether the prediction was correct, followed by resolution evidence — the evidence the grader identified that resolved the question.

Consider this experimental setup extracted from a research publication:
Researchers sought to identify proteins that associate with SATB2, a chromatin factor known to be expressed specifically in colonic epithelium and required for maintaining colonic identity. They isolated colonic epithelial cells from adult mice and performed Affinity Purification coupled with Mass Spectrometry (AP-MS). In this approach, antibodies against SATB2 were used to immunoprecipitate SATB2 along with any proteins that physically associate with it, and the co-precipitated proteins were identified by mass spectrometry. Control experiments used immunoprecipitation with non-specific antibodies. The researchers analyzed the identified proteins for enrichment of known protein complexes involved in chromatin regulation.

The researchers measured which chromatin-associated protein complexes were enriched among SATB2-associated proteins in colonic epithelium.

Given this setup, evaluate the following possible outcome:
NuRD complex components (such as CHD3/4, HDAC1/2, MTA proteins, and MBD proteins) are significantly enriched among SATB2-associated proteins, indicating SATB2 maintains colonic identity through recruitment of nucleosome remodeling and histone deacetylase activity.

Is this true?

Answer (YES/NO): YES